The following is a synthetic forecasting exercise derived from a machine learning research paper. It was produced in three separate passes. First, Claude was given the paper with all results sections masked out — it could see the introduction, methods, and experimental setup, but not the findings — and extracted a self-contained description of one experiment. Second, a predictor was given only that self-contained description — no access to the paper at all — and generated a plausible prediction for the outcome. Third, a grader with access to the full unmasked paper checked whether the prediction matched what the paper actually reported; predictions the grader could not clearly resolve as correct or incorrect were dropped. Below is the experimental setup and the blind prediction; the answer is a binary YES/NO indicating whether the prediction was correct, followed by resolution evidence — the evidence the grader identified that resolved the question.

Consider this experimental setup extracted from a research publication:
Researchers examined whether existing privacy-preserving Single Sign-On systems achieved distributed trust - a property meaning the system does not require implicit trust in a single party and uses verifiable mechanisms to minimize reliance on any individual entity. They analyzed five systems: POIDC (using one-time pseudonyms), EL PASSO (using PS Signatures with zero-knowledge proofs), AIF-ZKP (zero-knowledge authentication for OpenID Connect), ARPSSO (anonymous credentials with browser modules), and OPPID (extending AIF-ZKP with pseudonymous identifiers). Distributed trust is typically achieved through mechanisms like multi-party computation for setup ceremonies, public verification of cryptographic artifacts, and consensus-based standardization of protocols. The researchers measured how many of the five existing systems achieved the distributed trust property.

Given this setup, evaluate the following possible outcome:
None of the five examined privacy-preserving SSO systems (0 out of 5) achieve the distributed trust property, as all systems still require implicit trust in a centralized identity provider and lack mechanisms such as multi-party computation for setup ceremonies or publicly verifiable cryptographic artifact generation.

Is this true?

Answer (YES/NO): YES